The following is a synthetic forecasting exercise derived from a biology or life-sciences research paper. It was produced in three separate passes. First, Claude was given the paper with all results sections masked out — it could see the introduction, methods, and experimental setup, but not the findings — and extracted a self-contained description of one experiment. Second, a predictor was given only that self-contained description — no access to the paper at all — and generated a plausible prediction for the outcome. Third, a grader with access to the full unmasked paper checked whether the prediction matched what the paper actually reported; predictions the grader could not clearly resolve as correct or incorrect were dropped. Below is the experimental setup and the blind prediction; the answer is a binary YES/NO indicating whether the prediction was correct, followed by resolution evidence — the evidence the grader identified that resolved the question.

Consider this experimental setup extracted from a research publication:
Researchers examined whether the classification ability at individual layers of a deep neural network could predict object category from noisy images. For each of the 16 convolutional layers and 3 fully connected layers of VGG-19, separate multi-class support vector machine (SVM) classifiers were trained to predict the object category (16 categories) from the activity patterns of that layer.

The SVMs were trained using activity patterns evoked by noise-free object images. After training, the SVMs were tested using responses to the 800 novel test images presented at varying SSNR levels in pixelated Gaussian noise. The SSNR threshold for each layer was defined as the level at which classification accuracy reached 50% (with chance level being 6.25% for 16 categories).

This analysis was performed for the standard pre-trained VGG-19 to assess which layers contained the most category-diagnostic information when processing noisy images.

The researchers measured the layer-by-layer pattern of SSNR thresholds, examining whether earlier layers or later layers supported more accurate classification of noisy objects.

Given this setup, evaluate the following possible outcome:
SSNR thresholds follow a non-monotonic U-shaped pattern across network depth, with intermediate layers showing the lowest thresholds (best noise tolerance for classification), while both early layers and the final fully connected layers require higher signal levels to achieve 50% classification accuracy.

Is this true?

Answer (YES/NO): NO